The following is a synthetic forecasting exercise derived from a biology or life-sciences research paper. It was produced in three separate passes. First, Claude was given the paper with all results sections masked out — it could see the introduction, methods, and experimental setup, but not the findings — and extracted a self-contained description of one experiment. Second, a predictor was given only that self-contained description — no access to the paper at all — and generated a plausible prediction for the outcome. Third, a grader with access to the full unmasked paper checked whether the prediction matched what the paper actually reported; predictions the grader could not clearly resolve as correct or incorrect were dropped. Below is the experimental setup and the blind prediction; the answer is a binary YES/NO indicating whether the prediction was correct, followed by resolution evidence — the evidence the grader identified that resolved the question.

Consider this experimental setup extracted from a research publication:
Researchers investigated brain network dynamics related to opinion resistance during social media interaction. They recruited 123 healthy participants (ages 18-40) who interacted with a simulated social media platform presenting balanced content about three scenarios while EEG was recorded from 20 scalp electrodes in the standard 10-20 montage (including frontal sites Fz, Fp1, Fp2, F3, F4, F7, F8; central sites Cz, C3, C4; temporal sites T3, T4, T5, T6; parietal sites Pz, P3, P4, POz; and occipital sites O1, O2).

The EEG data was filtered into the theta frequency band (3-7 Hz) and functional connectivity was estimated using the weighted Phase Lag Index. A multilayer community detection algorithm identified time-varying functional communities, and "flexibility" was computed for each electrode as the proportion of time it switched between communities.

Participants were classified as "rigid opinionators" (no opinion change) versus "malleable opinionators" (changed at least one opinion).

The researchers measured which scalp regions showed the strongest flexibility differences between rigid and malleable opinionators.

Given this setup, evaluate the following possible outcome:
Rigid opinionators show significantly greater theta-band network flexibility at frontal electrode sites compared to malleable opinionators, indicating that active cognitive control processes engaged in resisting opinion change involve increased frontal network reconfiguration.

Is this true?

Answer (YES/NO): NO